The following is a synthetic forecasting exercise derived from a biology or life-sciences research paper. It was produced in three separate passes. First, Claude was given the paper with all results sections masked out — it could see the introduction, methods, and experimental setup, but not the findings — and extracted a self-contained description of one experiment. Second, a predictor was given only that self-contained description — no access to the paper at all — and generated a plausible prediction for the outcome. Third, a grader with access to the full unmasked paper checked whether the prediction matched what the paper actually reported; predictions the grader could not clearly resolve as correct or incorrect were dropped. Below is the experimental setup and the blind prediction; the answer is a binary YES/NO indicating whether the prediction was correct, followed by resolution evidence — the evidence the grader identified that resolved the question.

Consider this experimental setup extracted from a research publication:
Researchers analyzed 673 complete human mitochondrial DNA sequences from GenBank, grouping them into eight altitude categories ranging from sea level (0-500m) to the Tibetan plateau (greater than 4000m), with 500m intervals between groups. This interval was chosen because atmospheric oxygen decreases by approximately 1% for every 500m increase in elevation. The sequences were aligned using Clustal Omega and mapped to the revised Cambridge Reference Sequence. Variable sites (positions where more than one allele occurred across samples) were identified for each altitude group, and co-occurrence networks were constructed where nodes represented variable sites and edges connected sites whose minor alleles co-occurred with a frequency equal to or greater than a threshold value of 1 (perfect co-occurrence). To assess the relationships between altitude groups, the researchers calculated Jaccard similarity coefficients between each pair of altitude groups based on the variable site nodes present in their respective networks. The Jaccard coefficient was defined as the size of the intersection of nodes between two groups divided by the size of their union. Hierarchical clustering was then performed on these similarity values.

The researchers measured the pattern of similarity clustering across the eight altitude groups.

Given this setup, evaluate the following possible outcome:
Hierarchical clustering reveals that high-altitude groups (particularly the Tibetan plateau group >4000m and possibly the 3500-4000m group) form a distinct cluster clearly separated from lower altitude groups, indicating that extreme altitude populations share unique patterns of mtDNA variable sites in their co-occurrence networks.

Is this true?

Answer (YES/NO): YES